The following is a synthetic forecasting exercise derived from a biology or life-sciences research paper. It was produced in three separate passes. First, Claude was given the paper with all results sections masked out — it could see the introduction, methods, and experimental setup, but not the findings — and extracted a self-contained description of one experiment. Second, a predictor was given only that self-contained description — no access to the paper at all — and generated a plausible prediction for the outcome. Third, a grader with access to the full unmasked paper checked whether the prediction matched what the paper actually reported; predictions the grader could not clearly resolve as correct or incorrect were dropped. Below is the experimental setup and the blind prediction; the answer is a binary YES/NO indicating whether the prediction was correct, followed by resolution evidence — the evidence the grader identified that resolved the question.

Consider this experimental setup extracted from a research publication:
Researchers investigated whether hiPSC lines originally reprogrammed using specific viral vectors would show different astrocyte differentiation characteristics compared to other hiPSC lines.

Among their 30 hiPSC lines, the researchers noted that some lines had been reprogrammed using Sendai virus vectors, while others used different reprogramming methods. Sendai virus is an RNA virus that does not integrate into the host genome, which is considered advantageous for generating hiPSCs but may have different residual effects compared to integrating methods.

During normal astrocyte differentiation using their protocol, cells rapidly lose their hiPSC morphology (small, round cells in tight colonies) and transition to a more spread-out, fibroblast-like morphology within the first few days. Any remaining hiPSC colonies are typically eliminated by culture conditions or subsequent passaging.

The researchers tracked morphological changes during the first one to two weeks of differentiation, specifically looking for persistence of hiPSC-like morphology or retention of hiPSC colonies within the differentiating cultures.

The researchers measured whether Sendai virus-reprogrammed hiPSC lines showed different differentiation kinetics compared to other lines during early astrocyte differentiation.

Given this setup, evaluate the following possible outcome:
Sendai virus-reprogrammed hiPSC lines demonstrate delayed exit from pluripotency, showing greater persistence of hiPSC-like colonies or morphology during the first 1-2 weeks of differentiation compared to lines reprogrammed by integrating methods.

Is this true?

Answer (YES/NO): YES